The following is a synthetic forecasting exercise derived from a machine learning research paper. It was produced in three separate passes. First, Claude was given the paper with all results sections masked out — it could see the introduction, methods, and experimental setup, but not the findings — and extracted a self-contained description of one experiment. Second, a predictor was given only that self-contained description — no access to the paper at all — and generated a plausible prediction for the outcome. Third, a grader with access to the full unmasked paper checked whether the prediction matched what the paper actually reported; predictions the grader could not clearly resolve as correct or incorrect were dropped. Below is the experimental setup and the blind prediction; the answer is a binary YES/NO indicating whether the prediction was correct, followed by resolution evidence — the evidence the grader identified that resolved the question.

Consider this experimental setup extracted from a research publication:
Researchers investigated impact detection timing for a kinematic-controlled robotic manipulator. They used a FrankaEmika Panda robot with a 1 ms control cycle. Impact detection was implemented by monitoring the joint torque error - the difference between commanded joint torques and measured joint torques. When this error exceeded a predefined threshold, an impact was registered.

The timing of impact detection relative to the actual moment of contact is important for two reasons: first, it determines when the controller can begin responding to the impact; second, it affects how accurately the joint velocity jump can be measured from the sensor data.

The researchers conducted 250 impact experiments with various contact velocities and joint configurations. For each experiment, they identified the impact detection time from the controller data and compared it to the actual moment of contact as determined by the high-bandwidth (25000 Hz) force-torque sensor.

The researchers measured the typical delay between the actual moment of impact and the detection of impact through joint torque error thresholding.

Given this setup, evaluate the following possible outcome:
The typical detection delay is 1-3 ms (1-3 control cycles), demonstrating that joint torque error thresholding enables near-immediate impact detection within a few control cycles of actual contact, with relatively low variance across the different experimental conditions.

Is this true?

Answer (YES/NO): NO